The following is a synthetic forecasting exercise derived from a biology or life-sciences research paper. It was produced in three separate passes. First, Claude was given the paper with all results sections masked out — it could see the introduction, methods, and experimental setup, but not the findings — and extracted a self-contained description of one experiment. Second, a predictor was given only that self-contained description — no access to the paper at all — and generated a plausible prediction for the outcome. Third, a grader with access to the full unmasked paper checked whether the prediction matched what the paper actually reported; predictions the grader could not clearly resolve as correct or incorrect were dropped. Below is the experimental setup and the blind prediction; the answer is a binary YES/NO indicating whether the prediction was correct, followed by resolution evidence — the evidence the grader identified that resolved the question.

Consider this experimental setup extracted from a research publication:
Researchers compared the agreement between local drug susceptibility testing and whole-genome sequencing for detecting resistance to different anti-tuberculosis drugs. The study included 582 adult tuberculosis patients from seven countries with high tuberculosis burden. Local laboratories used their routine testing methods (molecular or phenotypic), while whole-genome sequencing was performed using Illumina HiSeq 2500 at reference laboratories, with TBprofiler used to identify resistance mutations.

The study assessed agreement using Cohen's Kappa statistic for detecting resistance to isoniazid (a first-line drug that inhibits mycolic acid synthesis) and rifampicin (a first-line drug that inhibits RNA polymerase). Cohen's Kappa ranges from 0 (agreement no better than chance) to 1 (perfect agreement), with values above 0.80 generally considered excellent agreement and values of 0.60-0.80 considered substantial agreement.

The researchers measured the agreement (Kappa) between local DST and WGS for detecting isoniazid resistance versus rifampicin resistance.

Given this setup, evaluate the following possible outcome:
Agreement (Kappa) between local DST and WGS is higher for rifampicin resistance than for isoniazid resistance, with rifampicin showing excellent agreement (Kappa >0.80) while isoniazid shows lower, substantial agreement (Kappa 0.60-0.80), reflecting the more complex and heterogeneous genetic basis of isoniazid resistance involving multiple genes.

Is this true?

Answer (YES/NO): YES